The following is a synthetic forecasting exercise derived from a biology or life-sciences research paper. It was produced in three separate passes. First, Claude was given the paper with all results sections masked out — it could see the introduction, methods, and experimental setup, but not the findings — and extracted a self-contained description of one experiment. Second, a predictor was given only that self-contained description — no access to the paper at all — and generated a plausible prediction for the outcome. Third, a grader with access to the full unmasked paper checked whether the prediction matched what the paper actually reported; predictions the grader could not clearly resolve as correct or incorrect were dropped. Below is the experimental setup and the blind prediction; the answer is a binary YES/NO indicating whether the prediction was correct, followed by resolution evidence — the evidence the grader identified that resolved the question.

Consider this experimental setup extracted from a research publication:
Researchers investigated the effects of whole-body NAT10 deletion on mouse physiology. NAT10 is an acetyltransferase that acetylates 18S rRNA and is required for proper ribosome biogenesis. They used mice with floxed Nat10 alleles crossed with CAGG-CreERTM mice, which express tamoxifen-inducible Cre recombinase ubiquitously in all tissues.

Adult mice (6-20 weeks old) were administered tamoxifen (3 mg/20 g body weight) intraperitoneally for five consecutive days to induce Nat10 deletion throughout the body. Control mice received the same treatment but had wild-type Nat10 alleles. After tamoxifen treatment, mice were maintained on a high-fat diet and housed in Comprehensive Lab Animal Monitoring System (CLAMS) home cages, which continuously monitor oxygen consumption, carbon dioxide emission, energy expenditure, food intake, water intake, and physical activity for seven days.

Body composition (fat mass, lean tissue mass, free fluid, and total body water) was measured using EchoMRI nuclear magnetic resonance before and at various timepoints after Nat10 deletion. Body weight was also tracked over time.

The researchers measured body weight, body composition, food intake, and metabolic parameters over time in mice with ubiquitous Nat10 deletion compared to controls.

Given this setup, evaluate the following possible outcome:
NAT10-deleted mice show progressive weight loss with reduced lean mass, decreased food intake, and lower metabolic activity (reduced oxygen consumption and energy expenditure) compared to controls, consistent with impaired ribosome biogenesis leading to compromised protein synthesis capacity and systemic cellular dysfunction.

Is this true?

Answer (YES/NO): NO